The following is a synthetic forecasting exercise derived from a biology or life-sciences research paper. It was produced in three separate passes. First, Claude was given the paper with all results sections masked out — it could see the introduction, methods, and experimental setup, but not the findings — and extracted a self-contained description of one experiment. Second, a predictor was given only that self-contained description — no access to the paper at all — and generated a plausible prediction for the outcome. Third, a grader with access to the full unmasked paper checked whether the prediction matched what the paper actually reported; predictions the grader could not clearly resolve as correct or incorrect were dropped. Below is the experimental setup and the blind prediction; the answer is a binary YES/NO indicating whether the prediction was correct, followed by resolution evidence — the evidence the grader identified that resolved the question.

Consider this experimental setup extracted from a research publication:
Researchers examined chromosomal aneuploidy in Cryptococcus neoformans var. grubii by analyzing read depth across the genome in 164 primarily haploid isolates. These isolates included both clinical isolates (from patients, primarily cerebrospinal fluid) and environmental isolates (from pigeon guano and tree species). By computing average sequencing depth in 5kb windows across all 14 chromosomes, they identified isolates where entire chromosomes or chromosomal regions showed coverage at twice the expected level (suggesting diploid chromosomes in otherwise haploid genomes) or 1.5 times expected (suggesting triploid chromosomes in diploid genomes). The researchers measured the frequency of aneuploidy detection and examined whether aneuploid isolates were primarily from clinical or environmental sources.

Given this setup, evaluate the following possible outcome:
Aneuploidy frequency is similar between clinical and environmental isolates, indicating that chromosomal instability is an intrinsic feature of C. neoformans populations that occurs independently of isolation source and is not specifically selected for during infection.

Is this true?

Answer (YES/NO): NO